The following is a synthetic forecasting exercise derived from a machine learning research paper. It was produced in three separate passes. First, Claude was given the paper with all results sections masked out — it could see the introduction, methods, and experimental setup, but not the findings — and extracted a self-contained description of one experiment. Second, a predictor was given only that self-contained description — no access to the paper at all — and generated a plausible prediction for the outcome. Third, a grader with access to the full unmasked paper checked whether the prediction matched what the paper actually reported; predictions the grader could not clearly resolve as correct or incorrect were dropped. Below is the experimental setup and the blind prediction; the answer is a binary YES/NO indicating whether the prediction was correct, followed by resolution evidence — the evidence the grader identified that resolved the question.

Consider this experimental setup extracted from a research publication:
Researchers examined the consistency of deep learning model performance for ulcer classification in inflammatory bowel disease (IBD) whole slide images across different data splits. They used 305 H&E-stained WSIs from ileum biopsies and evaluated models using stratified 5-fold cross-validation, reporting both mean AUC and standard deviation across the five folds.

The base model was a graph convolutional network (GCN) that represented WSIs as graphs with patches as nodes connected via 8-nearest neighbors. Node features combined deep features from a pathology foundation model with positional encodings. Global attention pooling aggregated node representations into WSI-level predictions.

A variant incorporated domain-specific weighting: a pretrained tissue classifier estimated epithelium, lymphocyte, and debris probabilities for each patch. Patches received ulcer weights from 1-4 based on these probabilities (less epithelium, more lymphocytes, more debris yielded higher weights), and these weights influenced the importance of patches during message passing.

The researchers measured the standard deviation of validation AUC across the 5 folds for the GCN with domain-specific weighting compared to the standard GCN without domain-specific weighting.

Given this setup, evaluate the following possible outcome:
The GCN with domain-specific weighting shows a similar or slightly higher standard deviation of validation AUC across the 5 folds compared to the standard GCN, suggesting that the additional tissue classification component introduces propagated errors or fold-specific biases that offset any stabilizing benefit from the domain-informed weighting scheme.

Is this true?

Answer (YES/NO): NO